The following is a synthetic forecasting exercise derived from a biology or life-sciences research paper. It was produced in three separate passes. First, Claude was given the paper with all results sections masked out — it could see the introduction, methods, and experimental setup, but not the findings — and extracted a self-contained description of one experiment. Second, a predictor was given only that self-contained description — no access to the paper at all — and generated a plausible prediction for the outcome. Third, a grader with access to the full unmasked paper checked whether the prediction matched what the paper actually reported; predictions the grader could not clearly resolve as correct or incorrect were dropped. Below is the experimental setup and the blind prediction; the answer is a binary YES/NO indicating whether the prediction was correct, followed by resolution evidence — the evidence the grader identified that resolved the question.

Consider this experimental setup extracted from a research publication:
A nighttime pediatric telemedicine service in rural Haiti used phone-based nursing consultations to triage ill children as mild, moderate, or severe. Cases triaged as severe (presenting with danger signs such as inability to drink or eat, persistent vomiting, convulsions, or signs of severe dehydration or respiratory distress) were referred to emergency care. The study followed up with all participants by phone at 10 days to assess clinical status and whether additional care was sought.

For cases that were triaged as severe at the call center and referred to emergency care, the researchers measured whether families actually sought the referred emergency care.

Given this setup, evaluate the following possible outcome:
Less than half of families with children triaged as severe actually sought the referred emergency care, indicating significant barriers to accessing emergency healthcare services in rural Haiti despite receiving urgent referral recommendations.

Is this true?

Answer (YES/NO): NO